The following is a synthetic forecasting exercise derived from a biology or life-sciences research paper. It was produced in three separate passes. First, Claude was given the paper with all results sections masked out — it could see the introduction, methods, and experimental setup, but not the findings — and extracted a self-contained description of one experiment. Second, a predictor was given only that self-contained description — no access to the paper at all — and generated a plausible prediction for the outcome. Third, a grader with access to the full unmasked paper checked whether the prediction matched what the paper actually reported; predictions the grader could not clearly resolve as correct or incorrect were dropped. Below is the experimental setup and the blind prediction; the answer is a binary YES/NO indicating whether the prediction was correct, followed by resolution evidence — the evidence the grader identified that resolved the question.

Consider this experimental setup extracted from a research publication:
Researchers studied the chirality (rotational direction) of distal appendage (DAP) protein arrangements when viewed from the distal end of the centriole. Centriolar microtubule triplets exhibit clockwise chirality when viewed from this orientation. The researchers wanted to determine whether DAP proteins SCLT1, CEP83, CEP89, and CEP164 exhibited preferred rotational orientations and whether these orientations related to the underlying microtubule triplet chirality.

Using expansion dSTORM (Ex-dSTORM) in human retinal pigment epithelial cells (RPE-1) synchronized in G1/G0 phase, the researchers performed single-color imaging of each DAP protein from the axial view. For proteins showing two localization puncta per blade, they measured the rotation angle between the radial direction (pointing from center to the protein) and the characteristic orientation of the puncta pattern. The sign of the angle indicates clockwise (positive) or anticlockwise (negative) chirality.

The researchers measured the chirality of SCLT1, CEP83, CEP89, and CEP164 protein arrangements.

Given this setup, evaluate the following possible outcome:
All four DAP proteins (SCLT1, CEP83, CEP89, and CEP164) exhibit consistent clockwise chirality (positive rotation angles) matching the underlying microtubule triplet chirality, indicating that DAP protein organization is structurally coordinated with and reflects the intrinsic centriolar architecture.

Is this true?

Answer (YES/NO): NO